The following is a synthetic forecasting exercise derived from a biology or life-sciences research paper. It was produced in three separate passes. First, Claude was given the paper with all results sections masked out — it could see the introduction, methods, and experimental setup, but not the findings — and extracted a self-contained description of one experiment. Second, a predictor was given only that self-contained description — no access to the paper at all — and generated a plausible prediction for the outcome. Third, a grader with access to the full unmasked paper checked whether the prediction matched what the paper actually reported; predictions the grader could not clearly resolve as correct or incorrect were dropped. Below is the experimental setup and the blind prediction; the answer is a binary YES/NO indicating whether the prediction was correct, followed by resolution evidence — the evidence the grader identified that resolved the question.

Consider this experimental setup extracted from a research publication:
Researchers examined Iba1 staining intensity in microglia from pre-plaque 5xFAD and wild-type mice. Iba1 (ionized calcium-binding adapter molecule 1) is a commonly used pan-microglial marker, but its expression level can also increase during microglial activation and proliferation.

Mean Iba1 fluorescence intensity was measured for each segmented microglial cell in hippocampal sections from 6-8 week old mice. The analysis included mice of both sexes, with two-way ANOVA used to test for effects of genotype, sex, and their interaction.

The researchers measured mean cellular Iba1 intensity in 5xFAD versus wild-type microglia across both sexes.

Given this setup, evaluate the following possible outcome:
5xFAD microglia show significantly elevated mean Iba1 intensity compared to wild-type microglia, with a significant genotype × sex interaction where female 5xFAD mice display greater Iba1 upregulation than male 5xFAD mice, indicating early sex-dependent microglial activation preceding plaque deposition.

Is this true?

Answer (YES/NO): NO